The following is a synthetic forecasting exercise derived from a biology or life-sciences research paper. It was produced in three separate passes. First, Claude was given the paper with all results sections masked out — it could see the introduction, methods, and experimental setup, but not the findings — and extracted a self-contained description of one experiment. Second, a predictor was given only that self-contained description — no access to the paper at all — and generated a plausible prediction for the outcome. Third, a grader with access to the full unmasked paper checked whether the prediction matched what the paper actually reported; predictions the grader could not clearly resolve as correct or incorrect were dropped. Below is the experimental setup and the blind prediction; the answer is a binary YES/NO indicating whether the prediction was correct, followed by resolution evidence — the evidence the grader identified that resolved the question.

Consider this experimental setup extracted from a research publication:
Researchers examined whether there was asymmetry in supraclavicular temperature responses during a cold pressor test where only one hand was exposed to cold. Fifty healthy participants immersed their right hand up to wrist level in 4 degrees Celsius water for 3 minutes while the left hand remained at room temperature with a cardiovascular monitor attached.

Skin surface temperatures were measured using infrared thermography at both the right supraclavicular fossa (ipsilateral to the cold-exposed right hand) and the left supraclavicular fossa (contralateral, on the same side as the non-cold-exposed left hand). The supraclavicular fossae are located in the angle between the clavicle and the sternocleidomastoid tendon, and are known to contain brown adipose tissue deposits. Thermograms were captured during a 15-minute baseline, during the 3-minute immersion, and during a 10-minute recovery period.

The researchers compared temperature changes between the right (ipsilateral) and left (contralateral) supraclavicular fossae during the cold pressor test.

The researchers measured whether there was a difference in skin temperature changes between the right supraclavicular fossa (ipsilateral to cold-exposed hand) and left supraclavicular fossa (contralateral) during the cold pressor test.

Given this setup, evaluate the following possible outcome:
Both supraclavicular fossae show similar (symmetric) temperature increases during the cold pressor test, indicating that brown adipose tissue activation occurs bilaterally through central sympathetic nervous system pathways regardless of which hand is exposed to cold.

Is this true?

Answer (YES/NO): YES